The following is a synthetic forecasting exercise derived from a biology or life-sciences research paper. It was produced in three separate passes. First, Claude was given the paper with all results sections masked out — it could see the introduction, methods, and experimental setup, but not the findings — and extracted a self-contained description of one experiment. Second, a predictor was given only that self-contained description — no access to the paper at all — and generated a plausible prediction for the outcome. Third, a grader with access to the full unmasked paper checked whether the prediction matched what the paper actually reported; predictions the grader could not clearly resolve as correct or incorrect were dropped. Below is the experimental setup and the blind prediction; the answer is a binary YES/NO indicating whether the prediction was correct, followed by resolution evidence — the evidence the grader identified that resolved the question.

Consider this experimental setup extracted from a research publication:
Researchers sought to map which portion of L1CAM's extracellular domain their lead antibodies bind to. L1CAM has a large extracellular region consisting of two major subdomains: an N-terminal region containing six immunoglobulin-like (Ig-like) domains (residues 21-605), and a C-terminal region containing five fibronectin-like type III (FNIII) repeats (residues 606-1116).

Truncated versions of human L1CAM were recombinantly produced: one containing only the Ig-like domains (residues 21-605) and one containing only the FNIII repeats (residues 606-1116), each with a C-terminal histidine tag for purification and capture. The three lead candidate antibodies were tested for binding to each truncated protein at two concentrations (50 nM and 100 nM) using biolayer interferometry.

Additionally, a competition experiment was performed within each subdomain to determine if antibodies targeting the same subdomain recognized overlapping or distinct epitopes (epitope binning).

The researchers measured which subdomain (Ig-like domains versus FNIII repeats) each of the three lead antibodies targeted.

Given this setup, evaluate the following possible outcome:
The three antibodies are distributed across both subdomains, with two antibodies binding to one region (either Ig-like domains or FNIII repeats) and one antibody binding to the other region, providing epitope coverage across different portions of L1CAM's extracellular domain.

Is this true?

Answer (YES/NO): YES